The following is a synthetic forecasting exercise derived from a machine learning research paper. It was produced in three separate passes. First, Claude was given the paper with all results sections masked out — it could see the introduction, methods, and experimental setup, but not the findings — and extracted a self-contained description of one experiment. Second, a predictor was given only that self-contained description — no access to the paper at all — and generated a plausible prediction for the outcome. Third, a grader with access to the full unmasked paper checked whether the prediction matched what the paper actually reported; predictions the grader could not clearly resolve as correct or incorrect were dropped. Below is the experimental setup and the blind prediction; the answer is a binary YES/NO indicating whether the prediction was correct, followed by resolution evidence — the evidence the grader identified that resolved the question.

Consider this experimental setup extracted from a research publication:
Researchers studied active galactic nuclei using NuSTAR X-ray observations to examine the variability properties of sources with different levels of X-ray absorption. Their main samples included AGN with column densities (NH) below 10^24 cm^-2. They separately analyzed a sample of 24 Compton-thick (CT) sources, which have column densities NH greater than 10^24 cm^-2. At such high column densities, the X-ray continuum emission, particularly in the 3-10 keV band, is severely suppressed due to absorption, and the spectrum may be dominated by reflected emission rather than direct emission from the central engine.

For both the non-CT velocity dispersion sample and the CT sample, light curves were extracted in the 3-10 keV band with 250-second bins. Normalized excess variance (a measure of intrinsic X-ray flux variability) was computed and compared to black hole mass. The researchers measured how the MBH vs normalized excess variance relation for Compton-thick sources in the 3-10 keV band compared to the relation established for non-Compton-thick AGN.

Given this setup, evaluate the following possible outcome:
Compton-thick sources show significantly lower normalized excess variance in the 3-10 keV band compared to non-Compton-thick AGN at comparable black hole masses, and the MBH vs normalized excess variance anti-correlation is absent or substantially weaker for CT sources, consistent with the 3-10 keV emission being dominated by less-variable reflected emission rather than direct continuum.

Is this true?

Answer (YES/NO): NO